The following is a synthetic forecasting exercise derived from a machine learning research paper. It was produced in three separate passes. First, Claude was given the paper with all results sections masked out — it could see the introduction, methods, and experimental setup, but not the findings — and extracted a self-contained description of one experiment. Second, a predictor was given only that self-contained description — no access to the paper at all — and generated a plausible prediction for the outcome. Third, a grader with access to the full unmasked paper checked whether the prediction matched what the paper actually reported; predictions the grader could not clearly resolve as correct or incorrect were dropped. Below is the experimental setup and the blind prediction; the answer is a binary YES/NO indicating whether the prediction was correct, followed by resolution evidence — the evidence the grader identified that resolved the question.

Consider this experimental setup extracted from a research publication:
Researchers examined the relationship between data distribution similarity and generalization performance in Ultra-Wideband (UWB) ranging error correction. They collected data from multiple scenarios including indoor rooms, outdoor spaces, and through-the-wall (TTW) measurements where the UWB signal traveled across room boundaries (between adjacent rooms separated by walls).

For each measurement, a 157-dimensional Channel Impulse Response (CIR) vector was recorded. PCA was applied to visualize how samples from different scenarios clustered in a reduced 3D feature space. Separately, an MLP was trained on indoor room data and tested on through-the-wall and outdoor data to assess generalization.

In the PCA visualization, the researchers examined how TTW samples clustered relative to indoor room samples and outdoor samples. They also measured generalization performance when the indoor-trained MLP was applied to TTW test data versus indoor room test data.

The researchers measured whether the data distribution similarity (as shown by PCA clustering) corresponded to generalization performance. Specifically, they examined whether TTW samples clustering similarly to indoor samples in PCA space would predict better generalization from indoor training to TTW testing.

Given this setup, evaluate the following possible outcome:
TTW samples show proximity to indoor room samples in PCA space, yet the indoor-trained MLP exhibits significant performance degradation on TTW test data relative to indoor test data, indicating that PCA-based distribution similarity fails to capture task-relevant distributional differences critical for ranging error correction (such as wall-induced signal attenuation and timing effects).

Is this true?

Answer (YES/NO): YES